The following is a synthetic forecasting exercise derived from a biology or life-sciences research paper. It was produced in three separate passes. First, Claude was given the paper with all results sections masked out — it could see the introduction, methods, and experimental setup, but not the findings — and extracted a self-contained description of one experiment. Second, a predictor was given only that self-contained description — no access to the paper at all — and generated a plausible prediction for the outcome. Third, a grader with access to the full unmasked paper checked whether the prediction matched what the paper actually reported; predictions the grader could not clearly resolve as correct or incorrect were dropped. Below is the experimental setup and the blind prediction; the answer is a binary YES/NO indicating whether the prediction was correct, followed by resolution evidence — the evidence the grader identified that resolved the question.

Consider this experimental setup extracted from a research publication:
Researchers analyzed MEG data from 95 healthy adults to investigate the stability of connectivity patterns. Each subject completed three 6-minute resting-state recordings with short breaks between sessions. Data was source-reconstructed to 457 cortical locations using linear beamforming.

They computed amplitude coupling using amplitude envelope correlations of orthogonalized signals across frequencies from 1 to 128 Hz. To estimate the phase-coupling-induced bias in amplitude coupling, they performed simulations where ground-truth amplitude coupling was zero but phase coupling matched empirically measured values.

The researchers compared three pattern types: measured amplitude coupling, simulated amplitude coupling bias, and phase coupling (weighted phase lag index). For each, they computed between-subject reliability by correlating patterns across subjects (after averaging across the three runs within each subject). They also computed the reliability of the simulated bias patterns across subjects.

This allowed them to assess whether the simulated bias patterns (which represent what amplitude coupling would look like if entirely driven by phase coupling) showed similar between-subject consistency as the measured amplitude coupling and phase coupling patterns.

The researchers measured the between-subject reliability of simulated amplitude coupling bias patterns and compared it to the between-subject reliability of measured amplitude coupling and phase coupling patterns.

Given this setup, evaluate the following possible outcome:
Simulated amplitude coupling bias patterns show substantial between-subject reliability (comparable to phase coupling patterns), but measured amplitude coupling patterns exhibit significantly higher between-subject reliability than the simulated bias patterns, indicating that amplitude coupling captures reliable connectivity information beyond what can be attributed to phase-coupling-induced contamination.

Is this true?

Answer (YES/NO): NO